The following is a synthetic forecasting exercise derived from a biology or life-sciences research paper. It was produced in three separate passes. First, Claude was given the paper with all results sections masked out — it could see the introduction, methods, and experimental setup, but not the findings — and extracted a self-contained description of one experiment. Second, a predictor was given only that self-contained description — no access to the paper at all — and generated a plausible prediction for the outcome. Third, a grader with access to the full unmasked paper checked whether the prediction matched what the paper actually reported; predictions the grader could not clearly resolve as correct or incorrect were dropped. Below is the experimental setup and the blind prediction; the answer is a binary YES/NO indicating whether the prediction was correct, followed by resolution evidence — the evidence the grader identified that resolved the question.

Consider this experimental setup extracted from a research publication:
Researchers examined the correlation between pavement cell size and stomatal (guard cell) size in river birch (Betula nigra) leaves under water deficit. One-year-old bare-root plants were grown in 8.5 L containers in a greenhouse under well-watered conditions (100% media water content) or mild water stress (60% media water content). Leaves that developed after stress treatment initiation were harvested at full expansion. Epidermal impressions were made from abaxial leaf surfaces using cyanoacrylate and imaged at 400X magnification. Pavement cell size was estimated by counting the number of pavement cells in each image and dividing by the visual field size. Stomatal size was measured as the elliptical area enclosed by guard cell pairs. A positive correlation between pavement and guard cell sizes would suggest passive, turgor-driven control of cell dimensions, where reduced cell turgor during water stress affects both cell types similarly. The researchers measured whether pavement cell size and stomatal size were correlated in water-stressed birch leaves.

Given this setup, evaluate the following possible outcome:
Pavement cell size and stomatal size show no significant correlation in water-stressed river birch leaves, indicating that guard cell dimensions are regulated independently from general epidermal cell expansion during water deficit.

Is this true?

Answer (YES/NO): NO